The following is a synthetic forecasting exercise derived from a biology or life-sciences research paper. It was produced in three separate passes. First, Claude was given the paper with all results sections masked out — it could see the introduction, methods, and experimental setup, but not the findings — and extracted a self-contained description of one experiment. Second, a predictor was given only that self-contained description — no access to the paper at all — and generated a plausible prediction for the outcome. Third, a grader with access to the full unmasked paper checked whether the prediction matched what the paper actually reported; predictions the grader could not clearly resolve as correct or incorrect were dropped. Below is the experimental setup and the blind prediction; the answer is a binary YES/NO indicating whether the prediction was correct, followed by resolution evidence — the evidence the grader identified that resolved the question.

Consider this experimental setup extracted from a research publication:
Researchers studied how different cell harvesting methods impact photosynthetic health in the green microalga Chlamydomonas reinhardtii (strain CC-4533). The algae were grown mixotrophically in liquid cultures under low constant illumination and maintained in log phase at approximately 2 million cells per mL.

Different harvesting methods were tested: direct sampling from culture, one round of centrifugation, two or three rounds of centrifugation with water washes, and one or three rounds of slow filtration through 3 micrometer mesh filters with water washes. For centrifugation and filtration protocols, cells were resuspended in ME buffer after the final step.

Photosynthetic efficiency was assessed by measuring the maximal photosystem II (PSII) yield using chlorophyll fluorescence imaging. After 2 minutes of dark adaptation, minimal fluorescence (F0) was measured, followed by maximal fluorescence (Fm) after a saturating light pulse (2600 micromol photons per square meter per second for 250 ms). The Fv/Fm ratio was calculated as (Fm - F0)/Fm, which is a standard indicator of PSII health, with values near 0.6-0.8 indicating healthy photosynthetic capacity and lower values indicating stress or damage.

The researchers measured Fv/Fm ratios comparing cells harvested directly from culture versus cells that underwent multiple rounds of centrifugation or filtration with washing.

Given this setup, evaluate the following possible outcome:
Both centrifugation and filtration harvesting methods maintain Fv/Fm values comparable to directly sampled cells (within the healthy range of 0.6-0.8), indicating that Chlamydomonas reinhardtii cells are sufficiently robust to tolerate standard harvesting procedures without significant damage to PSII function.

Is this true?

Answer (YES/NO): NO